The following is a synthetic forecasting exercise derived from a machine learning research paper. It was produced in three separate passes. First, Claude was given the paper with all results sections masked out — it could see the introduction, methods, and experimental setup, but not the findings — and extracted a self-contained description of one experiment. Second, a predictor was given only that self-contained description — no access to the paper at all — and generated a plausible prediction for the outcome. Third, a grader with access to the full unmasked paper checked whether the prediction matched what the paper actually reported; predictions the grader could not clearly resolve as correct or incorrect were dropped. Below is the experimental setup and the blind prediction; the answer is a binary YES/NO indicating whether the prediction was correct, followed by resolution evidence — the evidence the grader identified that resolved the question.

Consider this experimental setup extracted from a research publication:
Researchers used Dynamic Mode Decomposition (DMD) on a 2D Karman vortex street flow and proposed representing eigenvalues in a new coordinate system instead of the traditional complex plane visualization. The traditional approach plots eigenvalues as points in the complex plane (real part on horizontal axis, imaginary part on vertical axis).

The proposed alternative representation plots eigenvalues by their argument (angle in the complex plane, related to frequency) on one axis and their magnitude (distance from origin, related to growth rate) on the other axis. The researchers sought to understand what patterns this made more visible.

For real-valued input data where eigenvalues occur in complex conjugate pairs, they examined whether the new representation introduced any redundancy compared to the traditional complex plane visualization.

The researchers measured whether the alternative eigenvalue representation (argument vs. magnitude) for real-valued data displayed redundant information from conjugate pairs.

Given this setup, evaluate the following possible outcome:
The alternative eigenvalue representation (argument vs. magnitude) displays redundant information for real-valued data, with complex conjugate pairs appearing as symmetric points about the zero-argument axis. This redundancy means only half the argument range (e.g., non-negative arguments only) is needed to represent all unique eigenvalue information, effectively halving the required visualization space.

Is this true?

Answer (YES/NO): NO